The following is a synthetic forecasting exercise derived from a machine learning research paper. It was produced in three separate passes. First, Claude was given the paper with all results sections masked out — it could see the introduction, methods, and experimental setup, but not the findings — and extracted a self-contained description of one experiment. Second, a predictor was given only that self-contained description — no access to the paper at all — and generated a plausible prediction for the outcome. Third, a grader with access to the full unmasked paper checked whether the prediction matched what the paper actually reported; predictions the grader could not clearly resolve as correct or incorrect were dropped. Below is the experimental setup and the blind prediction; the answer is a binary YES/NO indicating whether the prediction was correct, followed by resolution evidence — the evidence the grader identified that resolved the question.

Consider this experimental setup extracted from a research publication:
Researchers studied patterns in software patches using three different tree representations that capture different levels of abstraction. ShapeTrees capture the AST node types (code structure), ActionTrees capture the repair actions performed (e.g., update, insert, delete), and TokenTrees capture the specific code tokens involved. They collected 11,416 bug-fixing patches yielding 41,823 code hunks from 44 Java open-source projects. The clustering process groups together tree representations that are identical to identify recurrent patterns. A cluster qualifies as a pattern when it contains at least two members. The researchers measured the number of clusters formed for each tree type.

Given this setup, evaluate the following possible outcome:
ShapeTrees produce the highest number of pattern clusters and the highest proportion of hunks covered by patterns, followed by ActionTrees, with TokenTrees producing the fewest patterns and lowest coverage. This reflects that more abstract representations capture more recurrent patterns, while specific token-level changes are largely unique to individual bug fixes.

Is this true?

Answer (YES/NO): NO